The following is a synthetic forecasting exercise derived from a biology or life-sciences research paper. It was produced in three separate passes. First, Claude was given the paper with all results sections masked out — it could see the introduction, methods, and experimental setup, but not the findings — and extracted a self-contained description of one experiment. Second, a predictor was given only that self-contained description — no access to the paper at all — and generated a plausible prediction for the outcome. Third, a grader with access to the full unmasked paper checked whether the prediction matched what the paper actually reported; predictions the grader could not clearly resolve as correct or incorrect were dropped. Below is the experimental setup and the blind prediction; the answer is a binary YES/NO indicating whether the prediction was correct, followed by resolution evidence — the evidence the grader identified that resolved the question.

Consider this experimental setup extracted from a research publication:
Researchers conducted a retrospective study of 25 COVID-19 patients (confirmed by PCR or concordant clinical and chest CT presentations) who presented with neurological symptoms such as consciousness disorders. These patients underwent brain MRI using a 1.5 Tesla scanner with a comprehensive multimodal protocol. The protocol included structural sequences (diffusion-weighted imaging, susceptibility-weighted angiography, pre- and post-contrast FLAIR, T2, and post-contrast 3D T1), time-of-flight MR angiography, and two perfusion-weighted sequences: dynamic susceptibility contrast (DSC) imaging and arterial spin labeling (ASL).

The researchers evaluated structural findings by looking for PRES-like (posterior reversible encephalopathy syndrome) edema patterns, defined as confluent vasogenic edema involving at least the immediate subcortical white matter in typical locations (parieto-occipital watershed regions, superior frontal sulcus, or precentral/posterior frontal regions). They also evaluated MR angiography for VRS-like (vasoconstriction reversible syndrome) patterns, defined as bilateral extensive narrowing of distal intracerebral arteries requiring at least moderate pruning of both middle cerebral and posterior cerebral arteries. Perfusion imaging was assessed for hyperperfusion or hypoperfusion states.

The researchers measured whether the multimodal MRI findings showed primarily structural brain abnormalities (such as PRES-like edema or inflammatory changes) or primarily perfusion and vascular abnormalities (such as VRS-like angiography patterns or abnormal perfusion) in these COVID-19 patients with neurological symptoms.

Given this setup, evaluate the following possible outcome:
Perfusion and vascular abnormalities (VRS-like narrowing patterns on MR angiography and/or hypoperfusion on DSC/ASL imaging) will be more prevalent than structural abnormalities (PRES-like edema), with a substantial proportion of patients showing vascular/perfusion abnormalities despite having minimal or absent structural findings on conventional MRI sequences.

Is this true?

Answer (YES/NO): YES